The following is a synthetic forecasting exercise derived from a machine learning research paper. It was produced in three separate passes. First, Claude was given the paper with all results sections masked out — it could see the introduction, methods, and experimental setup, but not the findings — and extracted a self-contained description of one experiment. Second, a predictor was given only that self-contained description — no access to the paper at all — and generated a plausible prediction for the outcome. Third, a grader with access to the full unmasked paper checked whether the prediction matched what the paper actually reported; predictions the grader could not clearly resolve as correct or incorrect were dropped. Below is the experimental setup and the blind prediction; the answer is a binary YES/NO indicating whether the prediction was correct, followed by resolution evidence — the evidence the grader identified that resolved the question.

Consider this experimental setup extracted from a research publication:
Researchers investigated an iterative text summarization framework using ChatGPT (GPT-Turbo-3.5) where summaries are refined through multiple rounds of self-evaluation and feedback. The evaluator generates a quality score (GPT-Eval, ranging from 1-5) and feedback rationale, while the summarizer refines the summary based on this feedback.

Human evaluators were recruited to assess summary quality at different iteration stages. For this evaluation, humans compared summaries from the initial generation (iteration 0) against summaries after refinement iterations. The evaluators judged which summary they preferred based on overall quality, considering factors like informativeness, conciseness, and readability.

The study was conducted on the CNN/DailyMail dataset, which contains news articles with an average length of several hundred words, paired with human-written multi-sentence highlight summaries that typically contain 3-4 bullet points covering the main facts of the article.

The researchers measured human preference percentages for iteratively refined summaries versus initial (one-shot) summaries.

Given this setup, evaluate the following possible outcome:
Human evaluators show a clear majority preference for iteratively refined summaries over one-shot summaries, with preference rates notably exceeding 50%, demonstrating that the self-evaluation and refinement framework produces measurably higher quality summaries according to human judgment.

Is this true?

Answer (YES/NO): NO